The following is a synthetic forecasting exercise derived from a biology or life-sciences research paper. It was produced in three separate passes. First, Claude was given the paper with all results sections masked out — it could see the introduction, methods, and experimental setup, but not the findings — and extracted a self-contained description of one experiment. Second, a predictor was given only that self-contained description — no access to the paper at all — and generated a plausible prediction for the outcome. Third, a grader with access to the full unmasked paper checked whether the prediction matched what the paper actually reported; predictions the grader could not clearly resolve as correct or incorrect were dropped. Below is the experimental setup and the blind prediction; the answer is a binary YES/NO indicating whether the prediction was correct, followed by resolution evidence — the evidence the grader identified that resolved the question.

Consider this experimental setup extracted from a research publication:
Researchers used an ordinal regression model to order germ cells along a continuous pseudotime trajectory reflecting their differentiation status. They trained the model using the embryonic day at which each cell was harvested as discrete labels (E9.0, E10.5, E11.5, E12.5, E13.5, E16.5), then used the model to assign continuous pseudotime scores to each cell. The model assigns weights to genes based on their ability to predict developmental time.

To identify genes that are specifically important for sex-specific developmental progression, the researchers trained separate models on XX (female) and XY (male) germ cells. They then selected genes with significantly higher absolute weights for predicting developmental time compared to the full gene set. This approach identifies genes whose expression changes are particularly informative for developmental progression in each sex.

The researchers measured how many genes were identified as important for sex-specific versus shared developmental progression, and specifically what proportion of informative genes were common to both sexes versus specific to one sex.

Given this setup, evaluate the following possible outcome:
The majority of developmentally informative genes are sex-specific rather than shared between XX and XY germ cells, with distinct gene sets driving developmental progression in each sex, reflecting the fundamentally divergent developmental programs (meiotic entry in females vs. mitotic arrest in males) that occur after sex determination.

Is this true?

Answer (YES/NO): YES